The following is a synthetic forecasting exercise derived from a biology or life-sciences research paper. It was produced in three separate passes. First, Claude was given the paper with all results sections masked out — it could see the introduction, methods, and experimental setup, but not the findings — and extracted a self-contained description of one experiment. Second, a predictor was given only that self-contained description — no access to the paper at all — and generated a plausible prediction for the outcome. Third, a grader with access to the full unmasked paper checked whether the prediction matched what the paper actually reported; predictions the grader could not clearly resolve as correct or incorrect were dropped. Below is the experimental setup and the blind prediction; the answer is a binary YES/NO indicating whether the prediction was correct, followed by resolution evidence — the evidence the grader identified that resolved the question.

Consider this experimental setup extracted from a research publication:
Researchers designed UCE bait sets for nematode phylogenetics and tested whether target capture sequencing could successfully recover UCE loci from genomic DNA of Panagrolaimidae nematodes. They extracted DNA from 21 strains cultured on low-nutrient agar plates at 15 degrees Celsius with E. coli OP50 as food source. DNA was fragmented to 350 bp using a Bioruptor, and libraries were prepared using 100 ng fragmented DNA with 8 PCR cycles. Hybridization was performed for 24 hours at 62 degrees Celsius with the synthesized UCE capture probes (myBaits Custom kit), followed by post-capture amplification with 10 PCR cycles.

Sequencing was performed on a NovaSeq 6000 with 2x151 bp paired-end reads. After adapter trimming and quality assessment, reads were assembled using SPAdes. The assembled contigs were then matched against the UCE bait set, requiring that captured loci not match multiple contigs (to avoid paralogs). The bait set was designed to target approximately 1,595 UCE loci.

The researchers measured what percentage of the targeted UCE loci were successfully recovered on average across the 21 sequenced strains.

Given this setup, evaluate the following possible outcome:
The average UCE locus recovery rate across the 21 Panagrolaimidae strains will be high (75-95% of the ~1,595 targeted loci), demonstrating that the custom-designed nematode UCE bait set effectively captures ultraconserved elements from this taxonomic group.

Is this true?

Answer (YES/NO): NO